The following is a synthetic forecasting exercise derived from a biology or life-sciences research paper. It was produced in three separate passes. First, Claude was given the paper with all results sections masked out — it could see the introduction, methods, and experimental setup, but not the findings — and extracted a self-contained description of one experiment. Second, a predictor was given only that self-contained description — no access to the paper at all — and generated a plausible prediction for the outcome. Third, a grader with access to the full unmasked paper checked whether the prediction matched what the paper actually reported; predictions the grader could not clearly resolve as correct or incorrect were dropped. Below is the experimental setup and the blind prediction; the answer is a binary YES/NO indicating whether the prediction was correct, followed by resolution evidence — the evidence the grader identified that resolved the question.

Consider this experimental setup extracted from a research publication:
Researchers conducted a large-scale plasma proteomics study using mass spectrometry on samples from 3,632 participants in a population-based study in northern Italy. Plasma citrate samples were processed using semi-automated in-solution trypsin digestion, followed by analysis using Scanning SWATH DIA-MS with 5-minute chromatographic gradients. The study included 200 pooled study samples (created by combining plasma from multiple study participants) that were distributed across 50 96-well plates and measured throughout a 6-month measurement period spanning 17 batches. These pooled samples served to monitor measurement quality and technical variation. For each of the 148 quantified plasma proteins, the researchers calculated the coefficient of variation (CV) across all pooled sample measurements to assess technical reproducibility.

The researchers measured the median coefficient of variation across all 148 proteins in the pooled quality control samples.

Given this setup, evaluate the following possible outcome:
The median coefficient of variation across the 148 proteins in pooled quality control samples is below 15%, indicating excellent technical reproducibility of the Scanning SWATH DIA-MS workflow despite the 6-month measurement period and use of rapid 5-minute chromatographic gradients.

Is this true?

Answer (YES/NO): NO